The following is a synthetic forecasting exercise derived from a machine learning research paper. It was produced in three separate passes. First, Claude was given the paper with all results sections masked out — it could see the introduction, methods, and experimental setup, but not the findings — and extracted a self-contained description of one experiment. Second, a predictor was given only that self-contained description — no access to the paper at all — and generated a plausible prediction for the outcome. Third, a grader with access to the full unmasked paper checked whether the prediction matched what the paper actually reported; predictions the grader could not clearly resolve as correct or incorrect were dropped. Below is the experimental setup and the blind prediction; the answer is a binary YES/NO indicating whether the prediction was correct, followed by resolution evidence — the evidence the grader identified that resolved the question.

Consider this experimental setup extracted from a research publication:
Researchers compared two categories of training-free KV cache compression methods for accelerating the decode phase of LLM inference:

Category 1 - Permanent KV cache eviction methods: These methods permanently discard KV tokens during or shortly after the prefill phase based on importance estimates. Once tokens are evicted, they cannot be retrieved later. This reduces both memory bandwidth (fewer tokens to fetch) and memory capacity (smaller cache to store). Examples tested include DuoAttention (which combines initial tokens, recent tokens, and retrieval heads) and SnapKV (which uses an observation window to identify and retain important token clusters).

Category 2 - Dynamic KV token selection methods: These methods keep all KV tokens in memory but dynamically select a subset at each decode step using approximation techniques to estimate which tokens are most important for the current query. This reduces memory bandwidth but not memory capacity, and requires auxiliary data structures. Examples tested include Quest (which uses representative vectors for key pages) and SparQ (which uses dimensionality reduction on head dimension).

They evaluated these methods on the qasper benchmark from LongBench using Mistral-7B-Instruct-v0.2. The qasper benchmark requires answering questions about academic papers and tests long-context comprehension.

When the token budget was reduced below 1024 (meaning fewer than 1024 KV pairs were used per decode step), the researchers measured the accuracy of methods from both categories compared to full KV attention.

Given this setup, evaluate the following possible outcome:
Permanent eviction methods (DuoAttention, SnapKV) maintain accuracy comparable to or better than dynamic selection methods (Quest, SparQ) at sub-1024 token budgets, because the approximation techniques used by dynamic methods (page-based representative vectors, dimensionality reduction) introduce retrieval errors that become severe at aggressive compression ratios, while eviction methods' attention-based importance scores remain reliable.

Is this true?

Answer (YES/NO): NO